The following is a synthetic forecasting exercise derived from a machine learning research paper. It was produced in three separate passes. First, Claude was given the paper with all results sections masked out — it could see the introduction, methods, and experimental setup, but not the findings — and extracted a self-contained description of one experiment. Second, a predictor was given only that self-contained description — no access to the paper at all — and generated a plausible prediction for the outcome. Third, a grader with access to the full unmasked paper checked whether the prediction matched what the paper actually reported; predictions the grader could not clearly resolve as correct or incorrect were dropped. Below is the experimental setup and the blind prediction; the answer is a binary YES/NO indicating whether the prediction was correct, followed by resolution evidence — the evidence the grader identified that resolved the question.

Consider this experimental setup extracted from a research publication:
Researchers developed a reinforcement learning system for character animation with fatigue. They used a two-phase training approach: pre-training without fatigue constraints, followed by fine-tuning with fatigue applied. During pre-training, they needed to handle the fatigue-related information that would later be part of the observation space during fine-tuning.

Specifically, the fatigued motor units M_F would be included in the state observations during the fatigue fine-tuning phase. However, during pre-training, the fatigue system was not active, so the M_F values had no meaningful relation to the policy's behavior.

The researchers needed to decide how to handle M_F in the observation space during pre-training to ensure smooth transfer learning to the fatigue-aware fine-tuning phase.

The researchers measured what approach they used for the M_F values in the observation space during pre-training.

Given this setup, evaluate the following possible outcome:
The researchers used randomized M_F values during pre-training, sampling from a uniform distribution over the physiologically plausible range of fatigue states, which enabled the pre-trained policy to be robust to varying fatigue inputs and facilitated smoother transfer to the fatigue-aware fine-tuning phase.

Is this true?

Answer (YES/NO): YES